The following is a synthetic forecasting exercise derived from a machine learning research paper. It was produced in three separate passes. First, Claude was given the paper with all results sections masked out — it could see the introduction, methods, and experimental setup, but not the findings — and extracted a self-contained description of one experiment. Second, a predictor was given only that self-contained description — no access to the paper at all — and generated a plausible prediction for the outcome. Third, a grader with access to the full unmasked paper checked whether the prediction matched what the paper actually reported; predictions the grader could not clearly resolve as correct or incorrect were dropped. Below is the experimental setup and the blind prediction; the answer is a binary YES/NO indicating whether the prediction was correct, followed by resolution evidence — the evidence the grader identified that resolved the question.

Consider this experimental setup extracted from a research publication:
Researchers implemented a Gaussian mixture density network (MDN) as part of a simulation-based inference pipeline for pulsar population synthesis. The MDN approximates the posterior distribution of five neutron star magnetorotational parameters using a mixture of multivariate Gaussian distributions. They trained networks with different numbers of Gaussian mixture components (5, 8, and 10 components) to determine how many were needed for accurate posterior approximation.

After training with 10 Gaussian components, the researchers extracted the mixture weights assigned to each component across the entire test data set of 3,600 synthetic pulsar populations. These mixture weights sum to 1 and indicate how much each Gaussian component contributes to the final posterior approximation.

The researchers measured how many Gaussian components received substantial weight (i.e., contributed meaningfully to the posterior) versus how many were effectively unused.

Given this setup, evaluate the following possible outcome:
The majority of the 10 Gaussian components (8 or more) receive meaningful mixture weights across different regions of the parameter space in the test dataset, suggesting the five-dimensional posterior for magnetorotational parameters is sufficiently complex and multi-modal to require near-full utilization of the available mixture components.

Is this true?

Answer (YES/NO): NO